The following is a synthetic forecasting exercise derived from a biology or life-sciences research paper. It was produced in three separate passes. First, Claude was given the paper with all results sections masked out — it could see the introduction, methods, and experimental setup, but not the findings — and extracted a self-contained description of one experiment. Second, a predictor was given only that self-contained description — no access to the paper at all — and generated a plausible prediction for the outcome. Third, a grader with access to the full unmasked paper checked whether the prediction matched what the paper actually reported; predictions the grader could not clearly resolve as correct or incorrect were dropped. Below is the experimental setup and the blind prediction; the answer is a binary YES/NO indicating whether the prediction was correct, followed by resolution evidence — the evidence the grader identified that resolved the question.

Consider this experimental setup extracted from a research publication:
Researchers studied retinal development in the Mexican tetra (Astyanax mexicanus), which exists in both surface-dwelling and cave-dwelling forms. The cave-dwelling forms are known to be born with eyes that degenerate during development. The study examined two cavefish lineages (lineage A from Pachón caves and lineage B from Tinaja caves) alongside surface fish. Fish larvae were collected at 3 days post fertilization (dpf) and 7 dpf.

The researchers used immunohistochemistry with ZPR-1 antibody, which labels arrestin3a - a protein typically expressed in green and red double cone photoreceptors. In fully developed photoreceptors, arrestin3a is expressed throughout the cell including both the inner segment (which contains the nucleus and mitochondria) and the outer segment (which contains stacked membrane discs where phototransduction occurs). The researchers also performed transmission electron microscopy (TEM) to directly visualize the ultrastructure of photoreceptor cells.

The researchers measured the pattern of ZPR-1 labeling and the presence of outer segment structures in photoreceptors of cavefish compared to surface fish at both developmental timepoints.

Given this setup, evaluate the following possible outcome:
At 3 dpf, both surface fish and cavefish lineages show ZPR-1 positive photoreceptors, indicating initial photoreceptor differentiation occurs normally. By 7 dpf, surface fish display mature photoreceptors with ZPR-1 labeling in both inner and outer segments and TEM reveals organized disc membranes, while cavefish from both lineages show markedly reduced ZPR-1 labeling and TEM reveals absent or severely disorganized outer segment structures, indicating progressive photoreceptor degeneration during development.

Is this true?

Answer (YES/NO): NO